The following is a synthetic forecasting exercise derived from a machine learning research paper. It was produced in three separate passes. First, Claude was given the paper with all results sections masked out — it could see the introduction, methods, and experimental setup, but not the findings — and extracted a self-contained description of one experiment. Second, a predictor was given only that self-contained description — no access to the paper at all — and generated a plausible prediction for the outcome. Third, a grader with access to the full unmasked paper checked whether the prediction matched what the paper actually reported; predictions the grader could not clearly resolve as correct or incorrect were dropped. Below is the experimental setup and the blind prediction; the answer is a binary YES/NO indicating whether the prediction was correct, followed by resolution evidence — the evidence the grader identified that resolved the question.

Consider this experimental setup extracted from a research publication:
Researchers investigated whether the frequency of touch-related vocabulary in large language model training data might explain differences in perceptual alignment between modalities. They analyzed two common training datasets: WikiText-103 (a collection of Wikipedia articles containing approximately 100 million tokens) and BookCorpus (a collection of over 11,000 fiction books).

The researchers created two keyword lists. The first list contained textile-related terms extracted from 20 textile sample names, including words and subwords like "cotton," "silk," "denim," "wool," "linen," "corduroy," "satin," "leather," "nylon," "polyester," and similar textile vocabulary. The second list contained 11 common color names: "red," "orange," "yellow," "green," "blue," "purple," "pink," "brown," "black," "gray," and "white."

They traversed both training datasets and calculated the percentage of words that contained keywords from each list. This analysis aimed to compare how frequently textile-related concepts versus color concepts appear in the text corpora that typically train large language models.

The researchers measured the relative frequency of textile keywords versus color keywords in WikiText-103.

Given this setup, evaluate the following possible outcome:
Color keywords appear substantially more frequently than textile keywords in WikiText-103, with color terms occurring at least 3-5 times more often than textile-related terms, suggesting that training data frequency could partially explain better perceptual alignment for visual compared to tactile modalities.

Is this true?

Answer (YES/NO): YES